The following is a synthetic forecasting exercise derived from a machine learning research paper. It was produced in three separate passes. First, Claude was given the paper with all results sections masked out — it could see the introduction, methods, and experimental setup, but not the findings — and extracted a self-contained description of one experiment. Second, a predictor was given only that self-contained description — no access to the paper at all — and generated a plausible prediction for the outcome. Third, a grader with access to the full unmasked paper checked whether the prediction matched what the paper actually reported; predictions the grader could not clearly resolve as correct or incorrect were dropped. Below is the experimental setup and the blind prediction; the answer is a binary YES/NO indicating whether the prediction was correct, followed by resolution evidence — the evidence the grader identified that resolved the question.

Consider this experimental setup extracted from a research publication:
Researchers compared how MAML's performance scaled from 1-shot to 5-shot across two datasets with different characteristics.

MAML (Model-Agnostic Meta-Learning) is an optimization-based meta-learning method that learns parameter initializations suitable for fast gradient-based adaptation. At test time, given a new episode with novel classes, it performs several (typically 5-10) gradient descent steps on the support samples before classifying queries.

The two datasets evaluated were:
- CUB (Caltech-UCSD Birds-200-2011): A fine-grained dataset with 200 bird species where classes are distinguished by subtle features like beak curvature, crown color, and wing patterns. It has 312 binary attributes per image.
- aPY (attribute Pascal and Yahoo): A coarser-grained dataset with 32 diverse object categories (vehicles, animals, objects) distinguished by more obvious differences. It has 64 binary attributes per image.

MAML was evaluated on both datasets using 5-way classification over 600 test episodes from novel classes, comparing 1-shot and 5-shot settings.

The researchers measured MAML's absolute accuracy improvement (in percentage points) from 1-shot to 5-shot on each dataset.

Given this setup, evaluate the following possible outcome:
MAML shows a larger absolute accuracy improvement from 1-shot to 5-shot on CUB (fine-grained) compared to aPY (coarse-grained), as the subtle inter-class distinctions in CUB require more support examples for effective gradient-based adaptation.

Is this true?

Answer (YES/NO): YES